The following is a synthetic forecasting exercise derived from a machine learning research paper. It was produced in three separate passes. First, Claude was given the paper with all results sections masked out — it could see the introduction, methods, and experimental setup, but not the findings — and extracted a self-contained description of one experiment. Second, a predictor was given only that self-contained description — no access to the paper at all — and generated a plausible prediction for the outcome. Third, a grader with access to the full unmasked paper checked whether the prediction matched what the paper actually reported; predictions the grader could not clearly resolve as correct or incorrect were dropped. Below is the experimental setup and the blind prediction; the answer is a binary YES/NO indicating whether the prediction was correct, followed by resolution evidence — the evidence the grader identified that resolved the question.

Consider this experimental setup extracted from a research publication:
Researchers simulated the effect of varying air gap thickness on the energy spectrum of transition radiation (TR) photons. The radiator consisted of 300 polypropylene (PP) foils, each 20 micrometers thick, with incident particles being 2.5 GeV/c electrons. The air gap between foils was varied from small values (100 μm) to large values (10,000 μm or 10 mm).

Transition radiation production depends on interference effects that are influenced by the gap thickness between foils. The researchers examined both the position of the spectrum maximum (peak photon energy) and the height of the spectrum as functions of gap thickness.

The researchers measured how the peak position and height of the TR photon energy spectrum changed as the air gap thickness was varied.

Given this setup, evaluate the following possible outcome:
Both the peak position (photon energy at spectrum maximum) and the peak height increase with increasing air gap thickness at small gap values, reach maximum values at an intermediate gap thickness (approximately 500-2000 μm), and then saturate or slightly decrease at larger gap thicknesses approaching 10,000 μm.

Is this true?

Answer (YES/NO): NO